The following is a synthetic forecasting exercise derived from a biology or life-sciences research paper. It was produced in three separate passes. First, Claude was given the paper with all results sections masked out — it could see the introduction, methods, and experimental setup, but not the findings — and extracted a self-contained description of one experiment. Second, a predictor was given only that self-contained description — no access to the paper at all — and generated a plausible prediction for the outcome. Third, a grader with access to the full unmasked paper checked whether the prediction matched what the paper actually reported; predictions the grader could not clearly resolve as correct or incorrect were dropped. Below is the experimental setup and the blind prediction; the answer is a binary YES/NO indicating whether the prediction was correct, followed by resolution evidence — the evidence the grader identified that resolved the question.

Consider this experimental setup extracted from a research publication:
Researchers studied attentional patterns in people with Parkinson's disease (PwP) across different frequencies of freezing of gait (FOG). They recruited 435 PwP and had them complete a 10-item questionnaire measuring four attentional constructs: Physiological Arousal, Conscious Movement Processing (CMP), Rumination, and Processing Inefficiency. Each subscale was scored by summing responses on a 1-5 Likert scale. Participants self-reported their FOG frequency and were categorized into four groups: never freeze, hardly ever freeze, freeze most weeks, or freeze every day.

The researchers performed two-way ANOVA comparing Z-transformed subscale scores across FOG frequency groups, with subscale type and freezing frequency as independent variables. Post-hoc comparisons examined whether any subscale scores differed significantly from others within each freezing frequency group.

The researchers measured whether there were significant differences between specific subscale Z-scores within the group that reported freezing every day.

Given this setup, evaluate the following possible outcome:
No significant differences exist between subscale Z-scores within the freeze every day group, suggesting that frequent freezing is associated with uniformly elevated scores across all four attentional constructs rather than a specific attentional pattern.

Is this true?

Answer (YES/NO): NO